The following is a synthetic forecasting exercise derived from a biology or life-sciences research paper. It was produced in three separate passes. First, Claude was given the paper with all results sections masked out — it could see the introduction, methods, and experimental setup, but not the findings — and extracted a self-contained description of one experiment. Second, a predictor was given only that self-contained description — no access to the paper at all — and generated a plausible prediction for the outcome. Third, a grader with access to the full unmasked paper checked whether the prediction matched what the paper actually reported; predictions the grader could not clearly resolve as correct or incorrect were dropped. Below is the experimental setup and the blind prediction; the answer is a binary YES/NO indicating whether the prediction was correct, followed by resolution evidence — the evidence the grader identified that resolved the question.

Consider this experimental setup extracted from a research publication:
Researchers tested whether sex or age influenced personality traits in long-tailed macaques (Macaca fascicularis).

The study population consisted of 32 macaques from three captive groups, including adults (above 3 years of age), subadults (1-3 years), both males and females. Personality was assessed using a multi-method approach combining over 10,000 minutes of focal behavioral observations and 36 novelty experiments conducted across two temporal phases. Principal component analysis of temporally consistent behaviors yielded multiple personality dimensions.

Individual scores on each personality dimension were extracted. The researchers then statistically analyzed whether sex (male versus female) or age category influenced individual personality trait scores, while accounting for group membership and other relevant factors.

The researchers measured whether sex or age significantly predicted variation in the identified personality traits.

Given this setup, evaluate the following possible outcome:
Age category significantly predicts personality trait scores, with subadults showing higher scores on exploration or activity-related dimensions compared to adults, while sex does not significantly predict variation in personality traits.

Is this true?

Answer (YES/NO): NO